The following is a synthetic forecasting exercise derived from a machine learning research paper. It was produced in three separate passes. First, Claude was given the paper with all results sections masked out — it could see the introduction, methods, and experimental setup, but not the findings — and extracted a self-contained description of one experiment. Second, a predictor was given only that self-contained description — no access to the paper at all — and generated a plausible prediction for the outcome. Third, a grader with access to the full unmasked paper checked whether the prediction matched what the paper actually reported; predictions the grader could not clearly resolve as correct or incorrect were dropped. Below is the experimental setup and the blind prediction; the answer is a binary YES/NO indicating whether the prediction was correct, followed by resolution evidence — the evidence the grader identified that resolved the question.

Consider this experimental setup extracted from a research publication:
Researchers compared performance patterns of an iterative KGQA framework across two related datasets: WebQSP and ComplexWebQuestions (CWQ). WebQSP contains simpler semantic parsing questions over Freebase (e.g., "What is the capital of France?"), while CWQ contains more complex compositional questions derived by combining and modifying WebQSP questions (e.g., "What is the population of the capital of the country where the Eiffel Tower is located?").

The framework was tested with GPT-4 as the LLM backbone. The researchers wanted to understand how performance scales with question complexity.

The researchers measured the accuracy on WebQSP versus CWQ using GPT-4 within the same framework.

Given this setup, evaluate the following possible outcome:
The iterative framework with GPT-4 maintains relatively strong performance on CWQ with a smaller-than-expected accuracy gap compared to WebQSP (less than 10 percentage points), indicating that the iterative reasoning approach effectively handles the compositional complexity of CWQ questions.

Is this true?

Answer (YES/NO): NO